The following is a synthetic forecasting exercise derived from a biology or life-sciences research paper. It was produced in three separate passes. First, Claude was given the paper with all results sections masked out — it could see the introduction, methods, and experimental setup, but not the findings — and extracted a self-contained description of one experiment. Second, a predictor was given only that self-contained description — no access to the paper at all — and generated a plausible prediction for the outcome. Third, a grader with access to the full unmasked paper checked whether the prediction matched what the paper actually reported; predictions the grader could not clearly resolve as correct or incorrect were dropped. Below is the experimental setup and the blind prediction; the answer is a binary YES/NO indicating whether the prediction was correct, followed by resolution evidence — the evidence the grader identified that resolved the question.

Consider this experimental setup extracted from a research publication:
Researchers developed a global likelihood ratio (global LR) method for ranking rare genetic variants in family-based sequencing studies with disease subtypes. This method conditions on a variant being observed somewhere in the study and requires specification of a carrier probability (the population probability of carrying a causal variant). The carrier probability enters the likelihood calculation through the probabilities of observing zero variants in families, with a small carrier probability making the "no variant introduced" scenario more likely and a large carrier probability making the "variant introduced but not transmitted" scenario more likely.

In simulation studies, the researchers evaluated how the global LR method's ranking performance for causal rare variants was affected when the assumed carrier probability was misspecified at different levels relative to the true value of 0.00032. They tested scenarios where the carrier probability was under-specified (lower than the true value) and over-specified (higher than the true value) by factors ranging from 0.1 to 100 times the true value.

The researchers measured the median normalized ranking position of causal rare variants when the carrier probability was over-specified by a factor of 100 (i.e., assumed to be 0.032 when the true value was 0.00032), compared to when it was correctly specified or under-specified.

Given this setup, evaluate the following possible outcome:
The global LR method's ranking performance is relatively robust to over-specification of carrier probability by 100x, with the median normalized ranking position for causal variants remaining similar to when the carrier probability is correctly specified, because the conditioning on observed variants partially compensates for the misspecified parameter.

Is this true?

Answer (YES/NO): NO